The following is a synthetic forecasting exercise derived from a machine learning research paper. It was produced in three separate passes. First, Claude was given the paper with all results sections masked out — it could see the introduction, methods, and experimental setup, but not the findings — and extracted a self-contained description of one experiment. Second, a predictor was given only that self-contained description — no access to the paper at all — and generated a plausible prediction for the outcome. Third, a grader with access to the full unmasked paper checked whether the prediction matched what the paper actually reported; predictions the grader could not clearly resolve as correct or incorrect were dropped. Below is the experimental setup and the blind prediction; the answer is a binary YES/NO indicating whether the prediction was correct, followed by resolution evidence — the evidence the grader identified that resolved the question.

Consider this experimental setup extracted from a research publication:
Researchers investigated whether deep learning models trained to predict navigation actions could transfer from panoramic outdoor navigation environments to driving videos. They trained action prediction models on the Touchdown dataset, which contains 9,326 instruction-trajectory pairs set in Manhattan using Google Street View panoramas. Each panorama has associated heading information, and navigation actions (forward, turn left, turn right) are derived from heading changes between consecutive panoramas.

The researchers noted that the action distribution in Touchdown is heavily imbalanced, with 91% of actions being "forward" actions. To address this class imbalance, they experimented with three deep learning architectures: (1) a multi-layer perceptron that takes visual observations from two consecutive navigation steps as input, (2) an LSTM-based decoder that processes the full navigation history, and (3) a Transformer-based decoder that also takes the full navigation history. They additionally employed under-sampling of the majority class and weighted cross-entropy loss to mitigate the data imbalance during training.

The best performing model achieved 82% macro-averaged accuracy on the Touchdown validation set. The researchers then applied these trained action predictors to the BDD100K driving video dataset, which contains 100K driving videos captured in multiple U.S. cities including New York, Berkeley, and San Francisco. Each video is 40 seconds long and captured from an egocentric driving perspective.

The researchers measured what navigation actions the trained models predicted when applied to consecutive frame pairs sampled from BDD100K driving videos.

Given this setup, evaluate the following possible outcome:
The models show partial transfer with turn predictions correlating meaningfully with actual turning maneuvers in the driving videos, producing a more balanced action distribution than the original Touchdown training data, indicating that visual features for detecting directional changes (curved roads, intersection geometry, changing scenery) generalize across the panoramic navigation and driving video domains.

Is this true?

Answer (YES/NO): NO